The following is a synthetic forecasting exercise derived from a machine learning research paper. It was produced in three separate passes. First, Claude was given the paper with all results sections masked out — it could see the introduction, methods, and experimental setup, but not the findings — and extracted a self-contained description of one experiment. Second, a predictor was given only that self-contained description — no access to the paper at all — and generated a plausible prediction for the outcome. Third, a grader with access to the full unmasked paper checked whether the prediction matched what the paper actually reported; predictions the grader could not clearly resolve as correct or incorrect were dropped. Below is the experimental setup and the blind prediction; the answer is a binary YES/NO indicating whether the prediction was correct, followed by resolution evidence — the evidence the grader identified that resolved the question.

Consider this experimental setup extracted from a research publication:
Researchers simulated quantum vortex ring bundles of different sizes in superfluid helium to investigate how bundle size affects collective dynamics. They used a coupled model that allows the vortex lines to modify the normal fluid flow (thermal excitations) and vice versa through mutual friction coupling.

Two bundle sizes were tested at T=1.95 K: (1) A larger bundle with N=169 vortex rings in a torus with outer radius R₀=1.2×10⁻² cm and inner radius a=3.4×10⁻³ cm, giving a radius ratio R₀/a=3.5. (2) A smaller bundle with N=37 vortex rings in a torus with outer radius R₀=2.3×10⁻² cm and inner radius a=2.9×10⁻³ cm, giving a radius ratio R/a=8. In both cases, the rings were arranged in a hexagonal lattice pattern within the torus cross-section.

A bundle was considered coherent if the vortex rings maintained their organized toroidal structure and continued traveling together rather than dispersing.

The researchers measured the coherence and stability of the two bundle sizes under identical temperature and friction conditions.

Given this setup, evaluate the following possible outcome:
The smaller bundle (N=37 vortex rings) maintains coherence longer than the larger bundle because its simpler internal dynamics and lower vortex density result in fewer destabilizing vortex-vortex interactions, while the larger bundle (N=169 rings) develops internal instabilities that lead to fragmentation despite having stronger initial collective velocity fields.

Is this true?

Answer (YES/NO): NO